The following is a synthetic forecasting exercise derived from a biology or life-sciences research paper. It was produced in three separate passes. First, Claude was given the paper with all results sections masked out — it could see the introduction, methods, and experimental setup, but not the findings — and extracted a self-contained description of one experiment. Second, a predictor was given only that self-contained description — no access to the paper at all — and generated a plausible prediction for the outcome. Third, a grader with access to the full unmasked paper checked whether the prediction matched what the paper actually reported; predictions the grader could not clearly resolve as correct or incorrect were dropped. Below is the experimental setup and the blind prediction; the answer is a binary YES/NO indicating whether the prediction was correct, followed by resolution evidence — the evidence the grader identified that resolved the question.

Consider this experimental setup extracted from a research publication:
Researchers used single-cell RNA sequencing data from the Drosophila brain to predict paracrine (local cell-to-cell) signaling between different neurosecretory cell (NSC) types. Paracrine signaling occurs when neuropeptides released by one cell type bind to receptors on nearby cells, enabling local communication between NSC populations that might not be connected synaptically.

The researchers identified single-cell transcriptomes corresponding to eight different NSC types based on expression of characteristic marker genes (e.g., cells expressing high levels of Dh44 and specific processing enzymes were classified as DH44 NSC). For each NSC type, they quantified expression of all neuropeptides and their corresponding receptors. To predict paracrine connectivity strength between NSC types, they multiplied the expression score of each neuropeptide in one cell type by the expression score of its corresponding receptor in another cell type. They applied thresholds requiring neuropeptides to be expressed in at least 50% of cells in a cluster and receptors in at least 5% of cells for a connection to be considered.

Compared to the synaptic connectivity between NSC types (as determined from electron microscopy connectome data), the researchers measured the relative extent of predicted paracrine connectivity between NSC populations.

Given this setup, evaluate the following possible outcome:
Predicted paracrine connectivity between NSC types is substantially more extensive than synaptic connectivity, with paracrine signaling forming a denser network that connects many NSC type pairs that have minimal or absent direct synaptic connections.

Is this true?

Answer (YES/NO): YES